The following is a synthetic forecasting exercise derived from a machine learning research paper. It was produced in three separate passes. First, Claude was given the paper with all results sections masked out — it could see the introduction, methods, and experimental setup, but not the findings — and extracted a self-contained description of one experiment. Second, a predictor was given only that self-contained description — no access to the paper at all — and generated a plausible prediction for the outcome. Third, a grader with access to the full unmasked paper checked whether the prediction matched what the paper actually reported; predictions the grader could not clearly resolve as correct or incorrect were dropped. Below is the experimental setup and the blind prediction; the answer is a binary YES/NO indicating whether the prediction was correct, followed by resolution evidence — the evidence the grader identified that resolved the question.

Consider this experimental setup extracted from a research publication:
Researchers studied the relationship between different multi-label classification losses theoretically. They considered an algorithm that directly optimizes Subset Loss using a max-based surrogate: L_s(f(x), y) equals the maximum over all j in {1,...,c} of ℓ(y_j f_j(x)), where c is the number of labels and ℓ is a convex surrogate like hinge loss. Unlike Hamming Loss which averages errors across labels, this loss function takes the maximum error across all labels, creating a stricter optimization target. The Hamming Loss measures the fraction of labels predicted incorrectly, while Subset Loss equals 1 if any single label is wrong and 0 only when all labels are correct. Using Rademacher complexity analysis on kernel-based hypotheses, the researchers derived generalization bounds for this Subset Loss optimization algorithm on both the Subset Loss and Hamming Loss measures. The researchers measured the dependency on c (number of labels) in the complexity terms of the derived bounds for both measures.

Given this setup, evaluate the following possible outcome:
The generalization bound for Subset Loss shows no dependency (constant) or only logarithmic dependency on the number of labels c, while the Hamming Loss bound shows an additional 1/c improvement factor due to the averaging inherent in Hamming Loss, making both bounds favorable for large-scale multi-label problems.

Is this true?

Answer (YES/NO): NO